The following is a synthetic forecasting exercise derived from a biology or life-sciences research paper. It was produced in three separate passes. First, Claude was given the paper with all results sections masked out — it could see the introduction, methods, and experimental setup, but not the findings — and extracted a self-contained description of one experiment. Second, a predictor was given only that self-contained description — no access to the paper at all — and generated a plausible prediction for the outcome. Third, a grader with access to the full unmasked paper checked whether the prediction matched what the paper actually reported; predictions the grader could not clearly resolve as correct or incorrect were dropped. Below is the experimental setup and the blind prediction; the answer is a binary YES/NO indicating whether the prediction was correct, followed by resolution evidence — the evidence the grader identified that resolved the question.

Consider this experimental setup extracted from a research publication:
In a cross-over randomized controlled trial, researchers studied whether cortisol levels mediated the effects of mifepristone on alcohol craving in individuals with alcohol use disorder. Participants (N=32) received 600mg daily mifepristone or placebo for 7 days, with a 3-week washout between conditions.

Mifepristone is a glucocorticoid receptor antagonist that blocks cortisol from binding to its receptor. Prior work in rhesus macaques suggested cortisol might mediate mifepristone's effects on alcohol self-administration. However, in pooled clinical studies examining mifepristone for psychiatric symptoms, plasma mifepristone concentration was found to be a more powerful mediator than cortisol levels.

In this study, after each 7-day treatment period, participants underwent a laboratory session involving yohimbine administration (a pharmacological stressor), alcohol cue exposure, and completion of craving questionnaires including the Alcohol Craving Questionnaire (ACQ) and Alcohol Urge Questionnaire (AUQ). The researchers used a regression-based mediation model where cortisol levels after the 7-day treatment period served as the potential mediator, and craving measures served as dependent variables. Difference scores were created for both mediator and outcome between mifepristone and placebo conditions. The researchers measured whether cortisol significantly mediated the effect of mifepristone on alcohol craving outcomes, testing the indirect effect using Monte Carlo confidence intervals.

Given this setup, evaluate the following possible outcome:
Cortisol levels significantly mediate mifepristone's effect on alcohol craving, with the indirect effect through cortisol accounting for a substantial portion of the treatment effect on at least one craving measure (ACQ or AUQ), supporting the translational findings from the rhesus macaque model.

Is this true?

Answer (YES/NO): NO